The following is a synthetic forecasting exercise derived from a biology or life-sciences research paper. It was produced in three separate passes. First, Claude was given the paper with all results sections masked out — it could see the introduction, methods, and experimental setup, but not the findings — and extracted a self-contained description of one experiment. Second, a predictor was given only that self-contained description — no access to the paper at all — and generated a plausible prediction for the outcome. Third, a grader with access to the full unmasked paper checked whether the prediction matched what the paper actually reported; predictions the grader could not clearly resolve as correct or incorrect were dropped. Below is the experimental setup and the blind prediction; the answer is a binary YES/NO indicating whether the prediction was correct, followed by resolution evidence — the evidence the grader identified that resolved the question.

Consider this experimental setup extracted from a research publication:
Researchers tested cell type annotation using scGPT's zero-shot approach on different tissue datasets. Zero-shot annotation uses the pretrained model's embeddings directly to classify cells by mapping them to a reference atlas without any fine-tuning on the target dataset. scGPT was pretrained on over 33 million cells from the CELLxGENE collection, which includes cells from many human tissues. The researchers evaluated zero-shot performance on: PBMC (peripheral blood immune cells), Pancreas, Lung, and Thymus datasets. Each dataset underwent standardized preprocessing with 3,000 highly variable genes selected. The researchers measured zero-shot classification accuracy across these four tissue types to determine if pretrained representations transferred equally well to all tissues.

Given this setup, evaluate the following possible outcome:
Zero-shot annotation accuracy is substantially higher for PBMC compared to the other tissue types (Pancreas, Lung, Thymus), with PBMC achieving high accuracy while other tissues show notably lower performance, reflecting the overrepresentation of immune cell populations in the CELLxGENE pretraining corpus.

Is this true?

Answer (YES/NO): NO